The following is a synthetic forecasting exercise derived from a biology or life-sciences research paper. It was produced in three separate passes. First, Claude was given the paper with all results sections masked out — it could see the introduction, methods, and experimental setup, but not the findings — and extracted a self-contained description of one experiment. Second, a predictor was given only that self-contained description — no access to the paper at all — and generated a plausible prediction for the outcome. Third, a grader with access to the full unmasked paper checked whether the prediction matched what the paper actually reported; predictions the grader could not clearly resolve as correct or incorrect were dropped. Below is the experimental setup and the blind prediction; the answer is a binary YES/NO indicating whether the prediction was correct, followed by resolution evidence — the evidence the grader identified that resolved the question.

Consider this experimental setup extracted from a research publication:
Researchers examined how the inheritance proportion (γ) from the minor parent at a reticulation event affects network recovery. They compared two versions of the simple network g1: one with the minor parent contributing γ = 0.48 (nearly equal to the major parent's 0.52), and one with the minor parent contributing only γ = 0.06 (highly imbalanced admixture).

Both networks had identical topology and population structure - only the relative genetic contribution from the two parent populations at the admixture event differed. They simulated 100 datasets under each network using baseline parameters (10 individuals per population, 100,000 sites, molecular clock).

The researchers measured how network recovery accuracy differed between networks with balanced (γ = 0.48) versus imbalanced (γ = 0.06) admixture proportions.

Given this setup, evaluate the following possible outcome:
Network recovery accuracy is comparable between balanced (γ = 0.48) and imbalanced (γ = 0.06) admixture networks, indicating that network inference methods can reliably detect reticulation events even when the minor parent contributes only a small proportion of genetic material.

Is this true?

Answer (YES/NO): YES